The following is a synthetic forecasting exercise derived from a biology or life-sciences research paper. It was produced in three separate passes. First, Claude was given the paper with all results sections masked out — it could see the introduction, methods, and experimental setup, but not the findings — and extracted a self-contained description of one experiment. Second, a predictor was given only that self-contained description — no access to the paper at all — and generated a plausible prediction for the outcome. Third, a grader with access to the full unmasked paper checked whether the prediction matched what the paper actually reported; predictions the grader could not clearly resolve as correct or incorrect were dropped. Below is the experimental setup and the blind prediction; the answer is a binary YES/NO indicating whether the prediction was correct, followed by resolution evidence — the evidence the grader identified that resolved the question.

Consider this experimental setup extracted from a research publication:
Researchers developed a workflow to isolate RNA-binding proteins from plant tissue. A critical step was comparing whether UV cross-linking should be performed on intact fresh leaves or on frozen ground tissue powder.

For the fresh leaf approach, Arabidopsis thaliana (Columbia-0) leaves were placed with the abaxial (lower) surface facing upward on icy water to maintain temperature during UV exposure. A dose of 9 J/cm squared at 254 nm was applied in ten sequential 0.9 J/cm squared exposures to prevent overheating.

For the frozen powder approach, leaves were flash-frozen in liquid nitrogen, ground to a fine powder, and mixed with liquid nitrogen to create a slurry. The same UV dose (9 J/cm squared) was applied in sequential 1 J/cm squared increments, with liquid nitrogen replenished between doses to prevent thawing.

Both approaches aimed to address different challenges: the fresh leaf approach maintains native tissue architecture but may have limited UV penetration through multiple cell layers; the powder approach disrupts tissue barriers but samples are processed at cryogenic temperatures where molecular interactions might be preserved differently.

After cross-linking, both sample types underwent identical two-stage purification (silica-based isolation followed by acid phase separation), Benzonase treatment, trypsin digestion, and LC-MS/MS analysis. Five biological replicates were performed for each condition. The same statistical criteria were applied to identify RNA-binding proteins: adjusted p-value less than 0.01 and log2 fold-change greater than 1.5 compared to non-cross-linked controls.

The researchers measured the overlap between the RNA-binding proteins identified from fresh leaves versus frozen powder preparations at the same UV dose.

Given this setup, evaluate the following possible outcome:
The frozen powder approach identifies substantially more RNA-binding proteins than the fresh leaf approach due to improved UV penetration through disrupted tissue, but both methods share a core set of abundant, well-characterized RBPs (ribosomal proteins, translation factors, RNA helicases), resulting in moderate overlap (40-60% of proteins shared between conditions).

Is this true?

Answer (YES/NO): YES